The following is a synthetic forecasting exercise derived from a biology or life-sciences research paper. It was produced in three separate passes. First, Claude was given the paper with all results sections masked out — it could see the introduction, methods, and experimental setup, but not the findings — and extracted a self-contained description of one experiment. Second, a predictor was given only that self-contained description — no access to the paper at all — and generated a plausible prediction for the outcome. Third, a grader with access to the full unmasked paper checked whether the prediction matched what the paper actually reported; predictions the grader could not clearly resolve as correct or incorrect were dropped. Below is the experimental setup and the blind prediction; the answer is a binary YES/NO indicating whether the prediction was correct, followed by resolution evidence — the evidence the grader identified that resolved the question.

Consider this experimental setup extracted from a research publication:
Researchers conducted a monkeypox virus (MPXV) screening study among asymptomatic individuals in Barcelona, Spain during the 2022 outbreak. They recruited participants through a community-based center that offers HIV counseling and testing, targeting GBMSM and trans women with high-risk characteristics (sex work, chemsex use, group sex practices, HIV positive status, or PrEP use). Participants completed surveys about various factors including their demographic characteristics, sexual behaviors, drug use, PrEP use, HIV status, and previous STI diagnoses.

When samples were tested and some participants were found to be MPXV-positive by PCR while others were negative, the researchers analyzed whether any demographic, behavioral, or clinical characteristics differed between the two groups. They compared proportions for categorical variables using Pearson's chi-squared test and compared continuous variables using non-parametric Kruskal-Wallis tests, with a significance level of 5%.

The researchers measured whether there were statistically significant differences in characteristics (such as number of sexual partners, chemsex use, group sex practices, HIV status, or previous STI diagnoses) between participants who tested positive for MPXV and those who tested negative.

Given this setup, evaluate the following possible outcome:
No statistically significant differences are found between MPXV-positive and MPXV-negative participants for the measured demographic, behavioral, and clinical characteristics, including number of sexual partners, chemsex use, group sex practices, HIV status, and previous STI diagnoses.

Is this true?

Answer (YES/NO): NO